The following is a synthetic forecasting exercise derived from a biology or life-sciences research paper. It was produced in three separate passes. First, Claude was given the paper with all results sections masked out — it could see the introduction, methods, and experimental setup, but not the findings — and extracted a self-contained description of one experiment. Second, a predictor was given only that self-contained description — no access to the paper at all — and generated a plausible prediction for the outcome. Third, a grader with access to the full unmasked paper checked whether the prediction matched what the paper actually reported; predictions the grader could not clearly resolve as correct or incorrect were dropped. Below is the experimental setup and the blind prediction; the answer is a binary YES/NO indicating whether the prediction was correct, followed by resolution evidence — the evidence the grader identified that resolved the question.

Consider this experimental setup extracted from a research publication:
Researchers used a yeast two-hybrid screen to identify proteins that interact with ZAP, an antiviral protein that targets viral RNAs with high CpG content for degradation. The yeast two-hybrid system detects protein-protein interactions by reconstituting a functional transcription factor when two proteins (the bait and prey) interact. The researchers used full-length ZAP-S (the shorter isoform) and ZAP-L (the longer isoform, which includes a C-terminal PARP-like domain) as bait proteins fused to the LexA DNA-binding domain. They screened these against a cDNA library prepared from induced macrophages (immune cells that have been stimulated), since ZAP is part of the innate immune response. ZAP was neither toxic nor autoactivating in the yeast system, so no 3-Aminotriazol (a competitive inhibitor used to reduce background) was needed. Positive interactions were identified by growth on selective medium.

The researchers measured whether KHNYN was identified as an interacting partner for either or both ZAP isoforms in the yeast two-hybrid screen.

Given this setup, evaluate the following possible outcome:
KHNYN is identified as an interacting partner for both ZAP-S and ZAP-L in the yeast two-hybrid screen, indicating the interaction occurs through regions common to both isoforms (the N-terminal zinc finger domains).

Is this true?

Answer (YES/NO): YES